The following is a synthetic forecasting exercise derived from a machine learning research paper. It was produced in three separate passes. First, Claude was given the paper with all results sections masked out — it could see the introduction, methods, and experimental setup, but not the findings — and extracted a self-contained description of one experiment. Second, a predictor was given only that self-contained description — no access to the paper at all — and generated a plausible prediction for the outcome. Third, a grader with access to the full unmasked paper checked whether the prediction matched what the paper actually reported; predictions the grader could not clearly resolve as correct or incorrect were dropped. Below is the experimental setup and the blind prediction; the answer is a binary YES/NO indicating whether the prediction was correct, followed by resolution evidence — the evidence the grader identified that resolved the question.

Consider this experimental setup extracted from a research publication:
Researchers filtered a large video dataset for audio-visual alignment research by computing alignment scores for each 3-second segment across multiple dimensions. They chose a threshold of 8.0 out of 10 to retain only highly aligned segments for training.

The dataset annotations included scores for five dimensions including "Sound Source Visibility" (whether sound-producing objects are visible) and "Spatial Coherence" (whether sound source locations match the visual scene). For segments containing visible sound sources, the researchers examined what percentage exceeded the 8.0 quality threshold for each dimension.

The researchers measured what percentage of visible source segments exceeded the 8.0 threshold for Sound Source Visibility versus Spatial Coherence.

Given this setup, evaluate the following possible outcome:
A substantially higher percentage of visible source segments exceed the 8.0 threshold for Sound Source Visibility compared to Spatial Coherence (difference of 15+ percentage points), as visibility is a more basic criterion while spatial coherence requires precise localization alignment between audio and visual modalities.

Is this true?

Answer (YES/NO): NO